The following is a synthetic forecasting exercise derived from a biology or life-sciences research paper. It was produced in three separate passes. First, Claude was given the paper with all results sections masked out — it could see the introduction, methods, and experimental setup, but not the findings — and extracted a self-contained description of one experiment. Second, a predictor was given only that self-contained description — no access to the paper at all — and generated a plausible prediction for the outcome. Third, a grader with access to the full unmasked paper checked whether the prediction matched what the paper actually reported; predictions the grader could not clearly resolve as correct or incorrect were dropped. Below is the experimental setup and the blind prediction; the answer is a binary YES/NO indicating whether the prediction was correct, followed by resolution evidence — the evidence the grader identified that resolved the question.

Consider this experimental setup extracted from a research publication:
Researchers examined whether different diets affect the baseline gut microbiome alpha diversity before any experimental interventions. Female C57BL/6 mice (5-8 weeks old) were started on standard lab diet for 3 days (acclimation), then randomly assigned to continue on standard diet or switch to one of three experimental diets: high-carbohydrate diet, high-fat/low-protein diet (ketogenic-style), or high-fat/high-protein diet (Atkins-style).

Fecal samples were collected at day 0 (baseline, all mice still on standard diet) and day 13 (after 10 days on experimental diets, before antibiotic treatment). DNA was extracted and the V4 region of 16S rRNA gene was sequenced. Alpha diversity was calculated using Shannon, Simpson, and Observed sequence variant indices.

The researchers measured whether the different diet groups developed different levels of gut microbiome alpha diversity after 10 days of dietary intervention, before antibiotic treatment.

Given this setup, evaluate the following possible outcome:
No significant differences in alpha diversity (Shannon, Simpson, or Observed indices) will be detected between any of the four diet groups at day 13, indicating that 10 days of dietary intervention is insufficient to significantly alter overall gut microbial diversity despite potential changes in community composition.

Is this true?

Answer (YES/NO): NO